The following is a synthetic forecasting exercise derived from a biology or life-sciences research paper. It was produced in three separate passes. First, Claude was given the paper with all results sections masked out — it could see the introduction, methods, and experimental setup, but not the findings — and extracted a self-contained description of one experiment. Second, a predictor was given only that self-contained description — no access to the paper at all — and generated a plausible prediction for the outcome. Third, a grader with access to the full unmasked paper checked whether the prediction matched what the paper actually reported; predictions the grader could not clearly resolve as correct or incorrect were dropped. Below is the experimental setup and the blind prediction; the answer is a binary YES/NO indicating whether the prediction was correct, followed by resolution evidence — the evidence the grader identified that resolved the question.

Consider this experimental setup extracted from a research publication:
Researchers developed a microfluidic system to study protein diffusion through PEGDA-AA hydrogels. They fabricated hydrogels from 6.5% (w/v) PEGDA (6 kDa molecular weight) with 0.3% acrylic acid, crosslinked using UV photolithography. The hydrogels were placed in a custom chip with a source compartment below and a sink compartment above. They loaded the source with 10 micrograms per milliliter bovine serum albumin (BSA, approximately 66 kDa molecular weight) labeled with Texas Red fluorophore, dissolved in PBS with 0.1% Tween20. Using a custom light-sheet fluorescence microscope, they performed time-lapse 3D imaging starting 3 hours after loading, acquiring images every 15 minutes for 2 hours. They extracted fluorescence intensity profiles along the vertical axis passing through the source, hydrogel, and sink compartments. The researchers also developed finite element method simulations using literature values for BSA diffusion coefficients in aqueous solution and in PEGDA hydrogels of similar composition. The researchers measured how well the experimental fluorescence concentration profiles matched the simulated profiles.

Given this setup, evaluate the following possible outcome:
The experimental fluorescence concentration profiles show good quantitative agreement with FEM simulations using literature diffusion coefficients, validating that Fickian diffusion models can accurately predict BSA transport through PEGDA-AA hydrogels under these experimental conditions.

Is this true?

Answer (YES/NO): YES